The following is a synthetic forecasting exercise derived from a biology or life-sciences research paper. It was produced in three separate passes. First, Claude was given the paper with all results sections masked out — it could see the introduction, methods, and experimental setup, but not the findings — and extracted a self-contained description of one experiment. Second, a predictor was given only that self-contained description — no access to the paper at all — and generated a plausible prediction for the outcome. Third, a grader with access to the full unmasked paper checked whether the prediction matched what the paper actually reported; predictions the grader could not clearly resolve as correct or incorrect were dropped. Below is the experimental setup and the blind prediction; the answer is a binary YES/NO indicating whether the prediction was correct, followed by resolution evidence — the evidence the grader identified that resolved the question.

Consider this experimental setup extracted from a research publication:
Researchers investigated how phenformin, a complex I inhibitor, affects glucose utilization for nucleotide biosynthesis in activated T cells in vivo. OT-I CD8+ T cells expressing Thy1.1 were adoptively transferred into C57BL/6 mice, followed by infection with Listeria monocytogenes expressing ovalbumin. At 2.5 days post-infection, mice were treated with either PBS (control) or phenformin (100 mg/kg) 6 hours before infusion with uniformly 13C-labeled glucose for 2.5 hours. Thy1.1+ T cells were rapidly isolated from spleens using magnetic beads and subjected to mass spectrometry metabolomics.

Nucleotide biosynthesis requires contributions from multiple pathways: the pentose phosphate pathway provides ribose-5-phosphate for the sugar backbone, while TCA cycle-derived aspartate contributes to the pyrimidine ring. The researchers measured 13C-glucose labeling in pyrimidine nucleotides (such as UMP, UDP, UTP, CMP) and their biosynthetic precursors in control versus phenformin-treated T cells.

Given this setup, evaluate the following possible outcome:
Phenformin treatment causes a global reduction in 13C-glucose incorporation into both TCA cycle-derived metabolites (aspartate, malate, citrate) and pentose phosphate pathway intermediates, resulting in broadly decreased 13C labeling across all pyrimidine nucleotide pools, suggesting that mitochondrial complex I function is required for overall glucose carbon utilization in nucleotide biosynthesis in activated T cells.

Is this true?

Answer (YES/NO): NO